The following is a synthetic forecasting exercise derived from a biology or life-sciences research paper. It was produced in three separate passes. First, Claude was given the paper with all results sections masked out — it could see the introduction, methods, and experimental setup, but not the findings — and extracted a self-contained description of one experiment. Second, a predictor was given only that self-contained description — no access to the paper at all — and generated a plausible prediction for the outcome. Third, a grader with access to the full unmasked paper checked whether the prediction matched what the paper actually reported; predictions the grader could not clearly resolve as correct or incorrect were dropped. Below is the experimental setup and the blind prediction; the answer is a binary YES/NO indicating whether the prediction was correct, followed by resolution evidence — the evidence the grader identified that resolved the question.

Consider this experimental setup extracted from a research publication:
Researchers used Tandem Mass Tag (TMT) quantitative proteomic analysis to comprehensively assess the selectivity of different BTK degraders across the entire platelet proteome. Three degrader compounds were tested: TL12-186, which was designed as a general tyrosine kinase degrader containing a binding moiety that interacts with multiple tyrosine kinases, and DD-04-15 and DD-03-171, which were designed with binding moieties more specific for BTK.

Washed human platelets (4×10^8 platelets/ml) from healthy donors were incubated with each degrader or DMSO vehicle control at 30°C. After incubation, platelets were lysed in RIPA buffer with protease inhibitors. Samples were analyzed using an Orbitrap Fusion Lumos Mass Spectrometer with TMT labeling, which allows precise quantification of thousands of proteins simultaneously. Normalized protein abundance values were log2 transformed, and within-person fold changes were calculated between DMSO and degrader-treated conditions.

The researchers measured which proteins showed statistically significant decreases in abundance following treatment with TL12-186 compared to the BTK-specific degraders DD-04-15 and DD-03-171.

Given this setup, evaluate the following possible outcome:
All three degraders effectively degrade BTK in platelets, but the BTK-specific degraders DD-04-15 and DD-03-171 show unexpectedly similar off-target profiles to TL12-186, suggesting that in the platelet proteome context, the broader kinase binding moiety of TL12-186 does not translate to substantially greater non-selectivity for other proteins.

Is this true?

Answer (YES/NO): NO